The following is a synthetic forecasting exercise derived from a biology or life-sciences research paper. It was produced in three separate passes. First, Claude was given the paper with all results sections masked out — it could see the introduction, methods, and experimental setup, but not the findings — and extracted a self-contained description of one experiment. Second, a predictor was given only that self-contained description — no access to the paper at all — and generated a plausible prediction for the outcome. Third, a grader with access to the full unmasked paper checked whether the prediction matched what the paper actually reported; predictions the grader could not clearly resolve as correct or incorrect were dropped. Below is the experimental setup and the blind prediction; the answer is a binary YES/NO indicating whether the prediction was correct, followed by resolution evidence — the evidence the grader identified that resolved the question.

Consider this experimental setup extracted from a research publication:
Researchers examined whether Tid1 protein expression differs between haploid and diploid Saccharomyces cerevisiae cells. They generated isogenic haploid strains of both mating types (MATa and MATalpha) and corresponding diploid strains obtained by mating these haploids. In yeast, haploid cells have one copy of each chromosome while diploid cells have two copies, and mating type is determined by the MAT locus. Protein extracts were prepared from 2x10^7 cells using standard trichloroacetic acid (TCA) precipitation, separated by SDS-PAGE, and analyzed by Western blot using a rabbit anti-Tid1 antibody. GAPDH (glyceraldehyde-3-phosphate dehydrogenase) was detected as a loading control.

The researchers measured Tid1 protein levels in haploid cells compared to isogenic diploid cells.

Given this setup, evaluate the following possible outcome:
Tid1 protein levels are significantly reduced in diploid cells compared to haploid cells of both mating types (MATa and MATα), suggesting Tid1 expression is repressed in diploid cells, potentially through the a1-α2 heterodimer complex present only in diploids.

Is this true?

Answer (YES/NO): YES